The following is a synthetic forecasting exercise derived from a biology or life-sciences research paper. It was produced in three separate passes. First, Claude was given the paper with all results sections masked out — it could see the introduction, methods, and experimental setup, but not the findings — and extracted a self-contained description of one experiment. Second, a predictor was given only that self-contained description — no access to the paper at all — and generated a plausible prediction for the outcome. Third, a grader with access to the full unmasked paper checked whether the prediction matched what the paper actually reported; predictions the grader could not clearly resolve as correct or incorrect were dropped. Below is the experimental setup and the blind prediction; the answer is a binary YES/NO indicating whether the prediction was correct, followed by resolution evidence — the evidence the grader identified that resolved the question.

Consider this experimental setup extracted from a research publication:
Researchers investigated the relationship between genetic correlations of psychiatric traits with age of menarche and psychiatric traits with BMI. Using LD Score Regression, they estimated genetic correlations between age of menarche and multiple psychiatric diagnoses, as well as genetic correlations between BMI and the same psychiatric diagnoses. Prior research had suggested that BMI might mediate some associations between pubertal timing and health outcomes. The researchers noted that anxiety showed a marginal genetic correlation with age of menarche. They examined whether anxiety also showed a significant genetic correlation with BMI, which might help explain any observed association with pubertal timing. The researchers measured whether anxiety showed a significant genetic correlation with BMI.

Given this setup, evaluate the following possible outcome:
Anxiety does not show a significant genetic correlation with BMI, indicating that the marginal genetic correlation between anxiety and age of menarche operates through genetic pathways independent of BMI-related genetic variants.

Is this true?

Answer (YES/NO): NO